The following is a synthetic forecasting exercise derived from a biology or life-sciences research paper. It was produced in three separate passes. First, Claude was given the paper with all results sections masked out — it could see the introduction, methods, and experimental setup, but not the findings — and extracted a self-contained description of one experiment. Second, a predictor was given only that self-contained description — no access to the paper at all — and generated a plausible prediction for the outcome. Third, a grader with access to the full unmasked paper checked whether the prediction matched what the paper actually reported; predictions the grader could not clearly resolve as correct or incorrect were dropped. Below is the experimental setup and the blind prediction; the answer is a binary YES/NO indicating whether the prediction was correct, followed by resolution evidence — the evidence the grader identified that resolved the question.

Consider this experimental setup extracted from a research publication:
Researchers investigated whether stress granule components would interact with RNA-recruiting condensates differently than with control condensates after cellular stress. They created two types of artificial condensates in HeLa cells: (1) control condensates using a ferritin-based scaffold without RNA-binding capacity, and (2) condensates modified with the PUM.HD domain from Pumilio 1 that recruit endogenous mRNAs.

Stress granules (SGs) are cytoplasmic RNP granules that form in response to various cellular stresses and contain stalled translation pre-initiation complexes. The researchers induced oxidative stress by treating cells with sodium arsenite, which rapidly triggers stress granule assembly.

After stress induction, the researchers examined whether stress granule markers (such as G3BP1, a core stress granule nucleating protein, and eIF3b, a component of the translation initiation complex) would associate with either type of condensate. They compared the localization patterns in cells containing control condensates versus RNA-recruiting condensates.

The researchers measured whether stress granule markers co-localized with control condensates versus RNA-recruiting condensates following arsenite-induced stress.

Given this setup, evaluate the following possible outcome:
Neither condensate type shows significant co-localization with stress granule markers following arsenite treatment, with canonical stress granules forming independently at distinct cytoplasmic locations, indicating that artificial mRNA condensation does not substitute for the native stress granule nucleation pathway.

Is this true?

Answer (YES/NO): NO